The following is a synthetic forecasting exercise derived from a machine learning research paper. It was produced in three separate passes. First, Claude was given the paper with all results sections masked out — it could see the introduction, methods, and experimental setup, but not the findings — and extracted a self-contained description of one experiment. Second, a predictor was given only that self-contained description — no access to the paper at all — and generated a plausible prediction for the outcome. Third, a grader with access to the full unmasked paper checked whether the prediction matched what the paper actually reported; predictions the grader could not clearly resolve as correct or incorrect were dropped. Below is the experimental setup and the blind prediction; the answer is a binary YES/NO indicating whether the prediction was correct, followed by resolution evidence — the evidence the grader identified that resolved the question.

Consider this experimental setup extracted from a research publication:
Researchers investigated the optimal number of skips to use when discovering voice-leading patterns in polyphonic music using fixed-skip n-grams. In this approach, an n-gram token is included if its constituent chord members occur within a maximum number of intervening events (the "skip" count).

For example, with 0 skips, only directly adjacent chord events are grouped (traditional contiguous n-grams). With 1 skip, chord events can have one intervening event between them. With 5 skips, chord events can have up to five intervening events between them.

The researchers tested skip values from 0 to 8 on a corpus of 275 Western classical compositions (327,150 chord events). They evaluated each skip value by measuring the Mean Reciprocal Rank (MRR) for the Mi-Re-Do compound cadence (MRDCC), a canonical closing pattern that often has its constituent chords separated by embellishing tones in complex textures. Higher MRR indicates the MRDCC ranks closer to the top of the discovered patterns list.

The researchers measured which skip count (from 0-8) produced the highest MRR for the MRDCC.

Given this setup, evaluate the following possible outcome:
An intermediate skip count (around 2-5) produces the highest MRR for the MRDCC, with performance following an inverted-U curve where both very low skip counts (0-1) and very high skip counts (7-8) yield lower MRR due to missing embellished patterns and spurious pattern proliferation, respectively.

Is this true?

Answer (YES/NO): NO